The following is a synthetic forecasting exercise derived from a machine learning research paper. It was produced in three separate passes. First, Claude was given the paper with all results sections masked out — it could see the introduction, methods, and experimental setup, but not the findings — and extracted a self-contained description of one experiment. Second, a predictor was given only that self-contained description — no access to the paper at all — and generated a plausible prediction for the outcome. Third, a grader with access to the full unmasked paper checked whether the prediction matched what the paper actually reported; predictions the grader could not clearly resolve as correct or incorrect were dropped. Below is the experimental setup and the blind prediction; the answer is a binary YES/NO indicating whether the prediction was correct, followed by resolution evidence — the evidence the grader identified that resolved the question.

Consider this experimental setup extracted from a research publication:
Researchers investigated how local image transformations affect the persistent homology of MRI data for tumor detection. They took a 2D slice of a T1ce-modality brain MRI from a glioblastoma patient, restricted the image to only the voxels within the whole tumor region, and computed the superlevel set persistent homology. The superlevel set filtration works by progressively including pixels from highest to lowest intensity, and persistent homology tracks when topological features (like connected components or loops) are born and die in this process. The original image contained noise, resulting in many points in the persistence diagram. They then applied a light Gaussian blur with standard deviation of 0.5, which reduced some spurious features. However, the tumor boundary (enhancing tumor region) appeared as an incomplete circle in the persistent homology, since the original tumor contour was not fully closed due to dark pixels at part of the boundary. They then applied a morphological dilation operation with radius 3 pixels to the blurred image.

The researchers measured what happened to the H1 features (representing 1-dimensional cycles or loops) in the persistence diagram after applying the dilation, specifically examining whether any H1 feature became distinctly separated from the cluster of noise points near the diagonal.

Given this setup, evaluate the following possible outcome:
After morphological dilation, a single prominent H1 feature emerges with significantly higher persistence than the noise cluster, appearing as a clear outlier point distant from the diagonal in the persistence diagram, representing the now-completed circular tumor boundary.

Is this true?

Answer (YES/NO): YES